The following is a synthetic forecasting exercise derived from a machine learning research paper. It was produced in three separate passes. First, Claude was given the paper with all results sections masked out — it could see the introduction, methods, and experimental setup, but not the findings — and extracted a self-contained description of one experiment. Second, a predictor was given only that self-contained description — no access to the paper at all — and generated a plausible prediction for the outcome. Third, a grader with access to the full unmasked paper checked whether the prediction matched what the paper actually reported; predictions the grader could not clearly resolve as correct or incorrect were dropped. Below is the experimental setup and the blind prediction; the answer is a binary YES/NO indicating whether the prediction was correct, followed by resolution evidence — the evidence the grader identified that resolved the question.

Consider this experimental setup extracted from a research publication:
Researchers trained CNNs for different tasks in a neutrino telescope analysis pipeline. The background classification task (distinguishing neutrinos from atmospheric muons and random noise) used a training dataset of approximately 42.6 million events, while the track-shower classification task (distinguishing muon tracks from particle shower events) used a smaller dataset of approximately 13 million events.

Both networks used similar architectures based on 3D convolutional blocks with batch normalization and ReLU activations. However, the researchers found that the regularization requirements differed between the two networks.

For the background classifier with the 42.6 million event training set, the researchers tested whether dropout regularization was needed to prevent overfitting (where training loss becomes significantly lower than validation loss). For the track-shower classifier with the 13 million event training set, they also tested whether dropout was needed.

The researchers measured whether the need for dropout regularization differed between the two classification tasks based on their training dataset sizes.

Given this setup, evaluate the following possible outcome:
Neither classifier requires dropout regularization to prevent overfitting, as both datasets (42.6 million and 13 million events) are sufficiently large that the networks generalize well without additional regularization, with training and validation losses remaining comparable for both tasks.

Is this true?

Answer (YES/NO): NO